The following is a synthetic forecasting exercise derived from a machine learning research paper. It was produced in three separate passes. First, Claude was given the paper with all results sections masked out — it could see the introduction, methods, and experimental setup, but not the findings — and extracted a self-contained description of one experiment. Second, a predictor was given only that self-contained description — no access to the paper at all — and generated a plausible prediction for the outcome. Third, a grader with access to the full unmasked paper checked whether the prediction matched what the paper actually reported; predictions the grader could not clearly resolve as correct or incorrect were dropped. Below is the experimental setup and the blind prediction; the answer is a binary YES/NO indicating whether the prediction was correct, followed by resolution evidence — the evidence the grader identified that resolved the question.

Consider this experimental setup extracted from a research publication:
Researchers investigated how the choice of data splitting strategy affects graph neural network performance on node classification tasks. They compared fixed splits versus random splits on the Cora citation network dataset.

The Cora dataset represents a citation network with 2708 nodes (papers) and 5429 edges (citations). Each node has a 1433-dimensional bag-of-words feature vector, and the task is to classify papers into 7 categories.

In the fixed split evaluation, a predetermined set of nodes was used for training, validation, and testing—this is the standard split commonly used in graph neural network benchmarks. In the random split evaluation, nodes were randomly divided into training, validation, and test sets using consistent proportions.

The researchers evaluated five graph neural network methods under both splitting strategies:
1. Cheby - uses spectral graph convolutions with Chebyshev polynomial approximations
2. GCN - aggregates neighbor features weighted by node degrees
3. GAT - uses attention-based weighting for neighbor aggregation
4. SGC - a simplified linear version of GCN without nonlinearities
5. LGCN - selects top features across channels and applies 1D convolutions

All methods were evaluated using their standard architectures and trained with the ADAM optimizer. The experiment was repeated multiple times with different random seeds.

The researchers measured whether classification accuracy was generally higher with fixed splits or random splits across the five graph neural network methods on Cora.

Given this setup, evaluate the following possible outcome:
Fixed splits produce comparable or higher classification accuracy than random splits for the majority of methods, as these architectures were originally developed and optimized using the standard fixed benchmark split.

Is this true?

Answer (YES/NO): YES